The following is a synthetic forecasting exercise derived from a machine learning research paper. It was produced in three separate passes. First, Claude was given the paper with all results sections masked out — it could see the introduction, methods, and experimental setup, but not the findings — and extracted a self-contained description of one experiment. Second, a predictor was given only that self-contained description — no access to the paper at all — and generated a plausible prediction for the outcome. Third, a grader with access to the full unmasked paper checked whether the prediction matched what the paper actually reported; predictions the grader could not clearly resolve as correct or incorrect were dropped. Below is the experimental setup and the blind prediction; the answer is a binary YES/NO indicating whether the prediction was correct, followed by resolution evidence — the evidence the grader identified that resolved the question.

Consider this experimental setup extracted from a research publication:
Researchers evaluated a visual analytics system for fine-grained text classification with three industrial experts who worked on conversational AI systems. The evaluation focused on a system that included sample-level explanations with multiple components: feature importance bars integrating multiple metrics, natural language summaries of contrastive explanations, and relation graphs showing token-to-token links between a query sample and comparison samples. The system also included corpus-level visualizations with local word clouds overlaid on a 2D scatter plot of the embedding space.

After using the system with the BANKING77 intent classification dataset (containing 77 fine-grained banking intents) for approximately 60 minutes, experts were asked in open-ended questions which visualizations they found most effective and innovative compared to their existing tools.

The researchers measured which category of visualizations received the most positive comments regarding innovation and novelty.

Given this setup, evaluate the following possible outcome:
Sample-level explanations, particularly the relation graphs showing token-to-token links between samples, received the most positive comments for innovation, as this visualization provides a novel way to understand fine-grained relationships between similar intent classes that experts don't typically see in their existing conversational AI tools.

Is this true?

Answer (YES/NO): YES